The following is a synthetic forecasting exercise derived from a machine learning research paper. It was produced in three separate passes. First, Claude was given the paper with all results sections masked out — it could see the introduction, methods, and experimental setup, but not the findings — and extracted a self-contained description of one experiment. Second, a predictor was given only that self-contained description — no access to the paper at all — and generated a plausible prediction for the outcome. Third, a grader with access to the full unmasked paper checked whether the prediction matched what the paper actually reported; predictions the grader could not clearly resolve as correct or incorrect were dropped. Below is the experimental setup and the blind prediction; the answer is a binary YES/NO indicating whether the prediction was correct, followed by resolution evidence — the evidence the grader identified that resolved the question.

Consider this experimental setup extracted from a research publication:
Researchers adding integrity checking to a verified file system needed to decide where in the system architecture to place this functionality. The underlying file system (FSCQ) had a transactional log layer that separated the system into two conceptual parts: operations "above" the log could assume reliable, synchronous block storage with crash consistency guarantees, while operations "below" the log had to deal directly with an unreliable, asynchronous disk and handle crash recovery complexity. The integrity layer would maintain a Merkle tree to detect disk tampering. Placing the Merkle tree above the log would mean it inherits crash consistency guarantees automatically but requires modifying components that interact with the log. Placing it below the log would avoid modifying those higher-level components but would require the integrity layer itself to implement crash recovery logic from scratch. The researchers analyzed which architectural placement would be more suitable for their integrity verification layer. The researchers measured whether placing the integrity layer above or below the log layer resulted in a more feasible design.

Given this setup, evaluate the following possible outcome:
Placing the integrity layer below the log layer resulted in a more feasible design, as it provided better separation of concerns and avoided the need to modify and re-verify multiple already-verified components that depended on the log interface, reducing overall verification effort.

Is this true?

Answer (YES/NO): NO